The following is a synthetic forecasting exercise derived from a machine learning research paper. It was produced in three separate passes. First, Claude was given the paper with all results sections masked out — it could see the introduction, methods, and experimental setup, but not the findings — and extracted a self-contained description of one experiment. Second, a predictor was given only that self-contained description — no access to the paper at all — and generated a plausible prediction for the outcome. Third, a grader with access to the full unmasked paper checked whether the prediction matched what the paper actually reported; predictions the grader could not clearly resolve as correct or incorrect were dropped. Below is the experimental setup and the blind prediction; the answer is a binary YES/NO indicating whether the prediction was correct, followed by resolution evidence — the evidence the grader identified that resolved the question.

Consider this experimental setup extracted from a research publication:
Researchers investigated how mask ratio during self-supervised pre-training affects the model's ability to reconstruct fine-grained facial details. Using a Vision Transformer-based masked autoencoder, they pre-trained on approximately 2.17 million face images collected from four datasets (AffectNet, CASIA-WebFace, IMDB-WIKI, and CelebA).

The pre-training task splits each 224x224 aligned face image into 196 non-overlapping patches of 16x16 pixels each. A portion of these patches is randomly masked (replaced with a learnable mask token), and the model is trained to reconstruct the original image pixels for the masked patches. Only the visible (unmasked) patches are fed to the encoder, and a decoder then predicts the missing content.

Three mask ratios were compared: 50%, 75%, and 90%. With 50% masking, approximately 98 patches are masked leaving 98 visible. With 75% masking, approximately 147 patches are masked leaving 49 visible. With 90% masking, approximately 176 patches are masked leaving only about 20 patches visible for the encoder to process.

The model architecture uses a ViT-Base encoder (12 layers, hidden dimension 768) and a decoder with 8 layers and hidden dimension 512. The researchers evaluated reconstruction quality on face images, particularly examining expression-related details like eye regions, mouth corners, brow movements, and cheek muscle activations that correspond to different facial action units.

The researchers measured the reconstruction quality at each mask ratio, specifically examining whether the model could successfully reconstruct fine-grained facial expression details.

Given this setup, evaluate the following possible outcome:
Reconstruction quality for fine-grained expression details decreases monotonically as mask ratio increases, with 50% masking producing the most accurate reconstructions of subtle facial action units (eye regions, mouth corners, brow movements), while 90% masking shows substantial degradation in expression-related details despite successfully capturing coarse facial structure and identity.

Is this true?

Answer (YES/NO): NO